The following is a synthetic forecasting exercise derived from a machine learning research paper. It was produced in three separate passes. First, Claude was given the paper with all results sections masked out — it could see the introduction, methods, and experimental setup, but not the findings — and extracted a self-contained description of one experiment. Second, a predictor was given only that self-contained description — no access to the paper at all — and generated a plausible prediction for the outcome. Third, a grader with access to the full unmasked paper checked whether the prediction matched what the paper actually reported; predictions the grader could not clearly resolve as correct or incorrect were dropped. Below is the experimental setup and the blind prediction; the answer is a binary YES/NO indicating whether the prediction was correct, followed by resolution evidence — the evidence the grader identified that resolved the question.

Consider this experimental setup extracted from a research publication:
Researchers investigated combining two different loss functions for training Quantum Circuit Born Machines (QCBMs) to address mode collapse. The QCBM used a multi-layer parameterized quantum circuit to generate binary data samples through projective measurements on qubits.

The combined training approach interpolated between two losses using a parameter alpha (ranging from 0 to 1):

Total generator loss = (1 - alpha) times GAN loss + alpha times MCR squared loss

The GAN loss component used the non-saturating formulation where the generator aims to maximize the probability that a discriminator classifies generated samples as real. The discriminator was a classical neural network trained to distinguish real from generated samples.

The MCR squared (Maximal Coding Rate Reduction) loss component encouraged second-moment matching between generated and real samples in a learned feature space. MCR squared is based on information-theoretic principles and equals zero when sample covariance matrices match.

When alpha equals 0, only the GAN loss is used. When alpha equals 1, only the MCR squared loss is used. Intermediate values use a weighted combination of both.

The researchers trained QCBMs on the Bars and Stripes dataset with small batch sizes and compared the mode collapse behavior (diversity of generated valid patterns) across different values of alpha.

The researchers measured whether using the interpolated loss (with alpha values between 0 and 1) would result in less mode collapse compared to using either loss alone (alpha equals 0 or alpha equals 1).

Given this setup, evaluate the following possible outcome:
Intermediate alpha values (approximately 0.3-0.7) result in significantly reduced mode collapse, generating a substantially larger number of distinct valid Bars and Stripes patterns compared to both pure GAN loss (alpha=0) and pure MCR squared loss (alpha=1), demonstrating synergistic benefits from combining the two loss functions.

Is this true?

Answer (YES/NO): NO